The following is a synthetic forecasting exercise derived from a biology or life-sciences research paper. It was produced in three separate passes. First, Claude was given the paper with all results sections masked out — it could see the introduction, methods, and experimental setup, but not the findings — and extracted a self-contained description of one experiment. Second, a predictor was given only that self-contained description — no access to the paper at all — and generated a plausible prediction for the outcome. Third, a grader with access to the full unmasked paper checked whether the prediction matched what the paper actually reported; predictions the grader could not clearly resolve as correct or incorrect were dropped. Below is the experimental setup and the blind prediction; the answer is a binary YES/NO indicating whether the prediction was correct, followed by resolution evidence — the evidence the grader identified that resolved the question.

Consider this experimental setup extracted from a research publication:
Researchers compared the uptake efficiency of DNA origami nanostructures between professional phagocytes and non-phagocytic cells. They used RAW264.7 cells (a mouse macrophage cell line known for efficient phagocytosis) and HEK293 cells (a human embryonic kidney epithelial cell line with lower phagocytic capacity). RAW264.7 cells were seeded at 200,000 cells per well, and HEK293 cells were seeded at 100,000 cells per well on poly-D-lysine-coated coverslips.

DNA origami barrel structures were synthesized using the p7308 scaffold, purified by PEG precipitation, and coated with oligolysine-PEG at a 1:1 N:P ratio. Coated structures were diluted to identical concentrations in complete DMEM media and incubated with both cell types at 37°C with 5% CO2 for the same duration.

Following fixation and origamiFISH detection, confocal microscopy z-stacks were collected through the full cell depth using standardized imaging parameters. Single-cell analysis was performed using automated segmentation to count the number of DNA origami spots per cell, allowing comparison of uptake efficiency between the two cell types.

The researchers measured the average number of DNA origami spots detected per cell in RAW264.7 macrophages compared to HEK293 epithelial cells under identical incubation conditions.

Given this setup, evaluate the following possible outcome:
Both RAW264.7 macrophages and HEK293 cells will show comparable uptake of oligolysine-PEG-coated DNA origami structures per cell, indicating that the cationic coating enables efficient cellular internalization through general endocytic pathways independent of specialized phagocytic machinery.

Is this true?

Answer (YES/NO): NO